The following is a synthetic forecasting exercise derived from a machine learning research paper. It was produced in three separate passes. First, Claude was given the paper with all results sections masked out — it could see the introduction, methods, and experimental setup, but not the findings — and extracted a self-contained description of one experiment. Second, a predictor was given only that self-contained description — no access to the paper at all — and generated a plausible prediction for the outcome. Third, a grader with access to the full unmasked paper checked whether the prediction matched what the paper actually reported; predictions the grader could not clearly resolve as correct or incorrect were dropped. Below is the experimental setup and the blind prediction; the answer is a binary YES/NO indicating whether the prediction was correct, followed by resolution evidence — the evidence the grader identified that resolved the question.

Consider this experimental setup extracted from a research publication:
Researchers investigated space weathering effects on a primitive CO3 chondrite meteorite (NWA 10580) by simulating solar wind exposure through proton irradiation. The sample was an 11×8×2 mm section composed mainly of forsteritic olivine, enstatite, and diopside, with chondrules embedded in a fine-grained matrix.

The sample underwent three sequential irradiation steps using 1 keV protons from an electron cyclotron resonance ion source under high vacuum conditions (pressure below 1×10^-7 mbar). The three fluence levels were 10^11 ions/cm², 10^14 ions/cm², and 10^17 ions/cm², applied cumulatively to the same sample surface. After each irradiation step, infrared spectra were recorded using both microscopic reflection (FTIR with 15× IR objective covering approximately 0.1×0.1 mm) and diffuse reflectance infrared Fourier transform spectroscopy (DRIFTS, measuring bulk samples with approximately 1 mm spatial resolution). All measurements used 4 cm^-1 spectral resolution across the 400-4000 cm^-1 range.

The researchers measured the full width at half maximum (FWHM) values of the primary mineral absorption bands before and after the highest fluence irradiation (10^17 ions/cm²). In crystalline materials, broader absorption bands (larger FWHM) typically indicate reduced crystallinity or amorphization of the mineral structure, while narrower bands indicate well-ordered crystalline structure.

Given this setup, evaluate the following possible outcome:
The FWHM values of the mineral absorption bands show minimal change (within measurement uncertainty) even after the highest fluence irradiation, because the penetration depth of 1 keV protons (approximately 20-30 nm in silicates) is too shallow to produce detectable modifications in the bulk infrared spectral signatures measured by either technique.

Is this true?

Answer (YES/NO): NO